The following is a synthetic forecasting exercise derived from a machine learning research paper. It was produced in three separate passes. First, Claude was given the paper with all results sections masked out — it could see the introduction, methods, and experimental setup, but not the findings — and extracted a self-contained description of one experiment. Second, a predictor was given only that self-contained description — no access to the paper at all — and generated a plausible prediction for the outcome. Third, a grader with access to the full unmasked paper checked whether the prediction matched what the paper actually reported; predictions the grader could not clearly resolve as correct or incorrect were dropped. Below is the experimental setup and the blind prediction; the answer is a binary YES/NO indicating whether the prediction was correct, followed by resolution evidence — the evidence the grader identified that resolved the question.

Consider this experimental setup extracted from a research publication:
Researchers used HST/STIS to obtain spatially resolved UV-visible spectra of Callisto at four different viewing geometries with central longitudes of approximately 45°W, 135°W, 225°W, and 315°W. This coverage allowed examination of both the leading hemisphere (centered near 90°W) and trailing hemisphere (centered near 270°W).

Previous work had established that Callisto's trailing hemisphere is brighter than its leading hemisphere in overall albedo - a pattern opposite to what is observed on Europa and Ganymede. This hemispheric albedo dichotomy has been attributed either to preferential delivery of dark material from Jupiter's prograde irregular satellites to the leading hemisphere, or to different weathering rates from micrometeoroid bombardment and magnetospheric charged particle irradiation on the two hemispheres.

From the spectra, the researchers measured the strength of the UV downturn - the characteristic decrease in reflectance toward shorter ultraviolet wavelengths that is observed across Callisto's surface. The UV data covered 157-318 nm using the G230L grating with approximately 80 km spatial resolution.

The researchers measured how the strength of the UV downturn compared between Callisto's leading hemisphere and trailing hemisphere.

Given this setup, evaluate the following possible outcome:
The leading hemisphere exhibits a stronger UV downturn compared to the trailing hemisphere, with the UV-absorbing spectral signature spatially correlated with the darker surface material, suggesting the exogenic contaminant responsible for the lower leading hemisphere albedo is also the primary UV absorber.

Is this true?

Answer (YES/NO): NO